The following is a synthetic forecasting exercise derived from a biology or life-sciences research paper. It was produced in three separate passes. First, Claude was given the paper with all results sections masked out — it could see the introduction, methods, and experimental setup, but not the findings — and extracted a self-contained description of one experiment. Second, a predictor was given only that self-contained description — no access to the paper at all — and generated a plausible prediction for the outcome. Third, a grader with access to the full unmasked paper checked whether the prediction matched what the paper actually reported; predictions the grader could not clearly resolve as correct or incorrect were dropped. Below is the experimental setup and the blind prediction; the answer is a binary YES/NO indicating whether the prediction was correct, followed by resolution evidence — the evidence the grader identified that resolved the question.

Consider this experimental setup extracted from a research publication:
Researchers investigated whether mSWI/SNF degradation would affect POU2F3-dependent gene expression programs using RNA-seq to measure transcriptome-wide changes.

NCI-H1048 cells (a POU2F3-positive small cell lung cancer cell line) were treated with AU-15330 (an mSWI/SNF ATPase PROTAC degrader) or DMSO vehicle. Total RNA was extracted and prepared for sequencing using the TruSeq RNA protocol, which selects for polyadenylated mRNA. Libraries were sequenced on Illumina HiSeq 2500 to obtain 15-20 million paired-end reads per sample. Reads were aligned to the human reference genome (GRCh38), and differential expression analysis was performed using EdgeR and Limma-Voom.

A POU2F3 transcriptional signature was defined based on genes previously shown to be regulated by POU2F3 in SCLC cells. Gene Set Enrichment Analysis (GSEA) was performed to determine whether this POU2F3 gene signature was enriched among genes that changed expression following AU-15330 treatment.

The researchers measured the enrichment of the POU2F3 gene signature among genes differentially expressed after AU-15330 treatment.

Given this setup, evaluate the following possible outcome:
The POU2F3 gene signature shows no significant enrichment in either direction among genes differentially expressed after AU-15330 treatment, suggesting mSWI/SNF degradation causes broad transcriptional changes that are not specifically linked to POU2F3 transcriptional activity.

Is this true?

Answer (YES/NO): NO